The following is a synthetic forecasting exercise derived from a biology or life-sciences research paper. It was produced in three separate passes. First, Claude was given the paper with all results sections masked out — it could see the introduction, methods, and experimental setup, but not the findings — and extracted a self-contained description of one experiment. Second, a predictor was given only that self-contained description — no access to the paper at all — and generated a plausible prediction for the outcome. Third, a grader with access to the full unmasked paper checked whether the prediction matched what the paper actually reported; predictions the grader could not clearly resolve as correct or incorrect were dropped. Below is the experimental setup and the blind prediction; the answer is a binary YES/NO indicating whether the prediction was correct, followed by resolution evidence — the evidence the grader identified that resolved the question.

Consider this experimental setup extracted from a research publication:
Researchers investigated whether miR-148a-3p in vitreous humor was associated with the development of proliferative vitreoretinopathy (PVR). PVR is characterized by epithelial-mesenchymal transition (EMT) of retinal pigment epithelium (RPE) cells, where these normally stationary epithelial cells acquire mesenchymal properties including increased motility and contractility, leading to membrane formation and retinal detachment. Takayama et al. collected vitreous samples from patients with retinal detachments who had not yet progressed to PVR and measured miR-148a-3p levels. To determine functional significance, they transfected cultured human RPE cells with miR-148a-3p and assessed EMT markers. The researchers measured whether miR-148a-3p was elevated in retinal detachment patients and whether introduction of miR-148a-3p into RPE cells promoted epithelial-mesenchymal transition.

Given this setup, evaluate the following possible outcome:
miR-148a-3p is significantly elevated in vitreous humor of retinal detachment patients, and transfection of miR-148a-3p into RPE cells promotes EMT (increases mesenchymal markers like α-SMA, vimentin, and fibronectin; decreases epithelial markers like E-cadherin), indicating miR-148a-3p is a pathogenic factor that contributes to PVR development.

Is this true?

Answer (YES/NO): YES